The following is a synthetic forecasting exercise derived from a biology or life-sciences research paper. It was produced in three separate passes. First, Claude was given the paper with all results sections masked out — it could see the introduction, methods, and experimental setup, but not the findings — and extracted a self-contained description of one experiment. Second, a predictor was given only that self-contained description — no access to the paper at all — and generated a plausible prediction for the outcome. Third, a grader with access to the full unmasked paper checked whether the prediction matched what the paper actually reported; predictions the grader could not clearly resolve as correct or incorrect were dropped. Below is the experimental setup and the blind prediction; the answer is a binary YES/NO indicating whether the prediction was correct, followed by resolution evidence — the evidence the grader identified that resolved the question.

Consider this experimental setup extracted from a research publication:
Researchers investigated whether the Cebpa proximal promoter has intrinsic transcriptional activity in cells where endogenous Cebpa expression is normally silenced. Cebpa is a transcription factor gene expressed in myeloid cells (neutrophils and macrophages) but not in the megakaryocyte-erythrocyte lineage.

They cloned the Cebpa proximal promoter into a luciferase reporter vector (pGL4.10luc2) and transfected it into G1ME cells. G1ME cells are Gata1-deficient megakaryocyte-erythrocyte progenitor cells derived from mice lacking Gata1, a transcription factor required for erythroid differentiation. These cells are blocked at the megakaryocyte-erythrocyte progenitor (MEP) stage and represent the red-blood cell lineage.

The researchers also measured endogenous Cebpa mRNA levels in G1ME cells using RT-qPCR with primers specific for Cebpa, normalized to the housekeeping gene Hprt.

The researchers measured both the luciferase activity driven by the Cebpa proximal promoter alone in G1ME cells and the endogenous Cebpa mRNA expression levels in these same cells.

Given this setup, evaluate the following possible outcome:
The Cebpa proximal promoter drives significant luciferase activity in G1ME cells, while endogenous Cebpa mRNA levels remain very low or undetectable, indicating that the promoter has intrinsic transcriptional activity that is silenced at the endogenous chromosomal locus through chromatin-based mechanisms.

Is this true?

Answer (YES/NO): NO